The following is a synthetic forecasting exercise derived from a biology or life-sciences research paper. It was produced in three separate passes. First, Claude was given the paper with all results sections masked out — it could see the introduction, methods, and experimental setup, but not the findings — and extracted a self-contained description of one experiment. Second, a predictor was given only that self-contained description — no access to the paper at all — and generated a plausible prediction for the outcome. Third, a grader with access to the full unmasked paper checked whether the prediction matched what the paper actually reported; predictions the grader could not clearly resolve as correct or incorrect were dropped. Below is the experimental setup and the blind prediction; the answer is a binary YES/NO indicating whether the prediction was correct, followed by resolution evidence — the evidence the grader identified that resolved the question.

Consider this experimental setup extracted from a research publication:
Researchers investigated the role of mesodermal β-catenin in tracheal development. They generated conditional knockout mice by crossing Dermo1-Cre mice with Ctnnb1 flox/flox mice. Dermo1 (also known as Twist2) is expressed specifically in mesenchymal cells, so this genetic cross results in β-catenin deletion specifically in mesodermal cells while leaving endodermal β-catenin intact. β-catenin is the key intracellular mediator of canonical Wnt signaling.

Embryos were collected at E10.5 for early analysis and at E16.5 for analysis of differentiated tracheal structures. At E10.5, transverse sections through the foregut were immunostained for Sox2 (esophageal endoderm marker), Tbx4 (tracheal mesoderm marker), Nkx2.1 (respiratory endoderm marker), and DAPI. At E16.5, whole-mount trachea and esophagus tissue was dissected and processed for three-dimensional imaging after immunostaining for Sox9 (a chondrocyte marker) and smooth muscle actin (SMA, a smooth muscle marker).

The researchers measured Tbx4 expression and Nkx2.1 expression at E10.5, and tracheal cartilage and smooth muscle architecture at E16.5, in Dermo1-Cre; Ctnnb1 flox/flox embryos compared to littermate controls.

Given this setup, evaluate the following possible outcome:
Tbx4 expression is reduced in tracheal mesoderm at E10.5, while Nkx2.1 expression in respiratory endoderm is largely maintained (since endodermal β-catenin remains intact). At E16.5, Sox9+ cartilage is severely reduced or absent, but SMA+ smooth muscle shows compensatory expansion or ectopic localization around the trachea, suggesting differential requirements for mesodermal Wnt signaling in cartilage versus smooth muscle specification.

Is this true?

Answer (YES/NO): NO